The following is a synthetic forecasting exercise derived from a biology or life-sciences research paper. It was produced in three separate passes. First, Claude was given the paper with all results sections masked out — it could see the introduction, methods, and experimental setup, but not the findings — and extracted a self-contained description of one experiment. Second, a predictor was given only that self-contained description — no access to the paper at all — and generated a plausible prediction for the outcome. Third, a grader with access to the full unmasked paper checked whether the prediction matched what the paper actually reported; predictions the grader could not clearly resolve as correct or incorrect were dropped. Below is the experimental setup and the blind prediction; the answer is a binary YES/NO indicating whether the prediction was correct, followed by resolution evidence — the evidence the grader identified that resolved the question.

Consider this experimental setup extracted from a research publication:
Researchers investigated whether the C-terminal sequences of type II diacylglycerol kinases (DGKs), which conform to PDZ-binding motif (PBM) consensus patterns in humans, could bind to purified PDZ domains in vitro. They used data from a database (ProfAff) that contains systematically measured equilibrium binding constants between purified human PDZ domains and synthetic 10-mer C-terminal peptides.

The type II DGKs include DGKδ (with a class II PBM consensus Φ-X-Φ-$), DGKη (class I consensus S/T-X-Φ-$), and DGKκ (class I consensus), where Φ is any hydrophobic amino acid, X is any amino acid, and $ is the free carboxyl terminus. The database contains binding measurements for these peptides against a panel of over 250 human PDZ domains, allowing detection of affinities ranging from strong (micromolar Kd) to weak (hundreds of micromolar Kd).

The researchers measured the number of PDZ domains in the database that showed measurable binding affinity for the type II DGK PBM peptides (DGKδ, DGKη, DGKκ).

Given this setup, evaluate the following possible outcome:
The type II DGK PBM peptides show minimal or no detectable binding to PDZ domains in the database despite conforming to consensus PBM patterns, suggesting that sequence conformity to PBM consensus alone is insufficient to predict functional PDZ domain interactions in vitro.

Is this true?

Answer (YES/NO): YES